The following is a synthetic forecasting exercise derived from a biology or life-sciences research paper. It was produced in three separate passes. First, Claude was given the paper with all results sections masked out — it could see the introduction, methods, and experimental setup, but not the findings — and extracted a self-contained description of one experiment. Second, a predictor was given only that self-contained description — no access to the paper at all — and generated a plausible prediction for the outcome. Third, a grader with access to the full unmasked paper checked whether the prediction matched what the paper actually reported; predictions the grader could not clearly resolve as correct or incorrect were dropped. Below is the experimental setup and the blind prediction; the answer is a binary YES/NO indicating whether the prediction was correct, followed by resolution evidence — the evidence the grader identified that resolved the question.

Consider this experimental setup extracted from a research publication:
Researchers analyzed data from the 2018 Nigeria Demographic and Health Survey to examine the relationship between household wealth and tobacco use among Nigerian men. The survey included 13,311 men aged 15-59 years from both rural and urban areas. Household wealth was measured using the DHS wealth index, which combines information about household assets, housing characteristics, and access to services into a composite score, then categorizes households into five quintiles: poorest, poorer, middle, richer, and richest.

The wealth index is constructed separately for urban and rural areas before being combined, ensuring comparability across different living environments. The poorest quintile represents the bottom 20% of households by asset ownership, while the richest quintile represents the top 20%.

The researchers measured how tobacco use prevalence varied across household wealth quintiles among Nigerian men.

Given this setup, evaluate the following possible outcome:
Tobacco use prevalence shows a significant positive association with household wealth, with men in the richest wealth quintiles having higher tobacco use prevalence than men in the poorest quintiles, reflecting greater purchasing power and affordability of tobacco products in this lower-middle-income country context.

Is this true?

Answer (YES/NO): YES